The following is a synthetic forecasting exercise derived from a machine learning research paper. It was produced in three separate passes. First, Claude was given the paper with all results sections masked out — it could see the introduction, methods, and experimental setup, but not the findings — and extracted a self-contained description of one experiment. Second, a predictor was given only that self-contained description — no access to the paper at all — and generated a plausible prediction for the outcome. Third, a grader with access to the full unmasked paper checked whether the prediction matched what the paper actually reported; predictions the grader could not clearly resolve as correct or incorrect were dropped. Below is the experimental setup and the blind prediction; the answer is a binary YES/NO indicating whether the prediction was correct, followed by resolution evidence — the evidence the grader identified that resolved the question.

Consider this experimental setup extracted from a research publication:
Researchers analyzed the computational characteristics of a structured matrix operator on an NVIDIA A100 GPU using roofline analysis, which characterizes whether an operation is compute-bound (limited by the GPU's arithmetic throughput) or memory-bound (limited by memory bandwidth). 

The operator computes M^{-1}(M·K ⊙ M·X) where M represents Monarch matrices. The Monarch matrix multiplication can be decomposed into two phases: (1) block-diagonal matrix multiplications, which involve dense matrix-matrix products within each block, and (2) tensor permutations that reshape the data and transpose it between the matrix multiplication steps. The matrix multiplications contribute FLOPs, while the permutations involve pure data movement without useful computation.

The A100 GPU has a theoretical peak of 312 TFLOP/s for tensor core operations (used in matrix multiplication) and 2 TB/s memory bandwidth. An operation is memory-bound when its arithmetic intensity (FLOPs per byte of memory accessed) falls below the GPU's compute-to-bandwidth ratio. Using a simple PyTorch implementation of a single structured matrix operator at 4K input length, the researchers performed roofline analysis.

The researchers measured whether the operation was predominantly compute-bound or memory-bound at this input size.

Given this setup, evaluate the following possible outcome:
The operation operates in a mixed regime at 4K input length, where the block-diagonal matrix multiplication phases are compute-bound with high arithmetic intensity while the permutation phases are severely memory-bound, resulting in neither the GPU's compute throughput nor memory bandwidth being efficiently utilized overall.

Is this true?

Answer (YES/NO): NO